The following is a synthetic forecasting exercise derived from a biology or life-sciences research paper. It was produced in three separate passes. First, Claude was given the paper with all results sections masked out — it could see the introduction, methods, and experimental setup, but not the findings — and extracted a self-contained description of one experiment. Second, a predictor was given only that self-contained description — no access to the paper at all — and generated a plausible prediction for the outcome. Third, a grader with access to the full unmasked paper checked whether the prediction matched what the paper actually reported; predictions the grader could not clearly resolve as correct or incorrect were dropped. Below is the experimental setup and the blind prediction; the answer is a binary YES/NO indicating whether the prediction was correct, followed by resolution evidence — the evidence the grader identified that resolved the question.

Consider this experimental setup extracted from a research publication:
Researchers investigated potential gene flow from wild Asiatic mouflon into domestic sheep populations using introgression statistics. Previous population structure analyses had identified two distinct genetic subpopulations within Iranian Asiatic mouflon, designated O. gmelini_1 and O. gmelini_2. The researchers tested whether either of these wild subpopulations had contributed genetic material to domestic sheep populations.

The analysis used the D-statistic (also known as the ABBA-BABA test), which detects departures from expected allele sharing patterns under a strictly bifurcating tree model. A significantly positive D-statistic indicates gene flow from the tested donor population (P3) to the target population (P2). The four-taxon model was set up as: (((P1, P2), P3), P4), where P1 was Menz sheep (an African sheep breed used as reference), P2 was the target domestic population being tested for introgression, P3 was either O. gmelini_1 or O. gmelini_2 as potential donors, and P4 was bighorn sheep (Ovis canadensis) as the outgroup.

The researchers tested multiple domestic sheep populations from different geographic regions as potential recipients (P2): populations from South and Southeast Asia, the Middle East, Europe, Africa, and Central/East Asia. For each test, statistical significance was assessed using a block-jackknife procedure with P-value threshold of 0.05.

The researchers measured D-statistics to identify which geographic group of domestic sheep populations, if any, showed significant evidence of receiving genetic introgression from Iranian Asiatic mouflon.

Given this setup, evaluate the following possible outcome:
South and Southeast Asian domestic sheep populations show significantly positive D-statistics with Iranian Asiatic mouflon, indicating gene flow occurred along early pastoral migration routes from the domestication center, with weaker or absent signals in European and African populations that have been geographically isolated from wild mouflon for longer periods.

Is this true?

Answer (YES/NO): NO